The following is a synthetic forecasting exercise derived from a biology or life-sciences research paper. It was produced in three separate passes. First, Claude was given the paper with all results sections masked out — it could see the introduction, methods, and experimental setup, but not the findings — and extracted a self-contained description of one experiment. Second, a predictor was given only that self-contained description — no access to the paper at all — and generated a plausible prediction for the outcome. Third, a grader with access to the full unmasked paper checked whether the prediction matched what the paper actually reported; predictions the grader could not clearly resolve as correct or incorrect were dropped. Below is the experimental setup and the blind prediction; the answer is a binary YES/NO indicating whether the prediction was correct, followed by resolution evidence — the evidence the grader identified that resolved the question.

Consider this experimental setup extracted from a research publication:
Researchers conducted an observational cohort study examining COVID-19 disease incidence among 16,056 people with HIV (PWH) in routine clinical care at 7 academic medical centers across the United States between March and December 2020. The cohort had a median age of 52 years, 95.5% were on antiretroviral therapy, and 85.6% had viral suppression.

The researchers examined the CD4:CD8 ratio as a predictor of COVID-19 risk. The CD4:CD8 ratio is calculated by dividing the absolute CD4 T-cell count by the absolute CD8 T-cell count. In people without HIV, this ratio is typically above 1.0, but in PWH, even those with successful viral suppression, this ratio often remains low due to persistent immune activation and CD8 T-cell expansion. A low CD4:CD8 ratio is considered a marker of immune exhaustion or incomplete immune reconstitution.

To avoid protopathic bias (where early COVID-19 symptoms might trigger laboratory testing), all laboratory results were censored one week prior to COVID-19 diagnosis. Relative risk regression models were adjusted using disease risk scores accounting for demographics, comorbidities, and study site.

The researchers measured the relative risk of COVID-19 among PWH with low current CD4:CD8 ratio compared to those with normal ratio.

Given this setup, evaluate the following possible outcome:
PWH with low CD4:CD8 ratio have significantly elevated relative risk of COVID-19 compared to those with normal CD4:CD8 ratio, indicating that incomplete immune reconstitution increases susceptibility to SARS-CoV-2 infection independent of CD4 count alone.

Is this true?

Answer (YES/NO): YES